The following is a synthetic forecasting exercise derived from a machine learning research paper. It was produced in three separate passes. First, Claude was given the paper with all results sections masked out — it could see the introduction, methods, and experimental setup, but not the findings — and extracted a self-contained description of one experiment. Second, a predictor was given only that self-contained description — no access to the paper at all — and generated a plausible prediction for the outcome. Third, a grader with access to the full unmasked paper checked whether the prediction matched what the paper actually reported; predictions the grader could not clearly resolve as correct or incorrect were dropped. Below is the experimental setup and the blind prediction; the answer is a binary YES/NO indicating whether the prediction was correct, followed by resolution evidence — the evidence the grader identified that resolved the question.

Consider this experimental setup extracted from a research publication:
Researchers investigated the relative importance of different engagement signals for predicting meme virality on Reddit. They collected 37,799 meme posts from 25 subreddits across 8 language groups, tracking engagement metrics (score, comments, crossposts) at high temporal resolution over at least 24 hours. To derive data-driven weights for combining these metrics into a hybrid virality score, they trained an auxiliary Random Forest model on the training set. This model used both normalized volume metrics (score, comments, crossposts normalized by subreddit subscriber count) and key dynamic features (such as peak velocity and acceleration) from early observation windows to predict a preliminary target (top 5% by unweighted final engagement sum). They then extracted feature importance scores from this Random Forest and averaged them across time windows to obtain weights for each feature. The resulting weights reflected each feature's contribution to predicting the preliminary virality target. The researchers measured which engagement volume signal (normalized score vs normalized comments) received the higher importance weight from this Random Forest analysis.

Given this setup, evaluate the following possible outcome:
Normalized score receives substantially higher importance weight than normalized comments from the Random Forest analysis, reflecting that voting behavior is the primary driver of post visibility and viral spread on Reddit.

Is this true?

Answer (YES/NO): YES